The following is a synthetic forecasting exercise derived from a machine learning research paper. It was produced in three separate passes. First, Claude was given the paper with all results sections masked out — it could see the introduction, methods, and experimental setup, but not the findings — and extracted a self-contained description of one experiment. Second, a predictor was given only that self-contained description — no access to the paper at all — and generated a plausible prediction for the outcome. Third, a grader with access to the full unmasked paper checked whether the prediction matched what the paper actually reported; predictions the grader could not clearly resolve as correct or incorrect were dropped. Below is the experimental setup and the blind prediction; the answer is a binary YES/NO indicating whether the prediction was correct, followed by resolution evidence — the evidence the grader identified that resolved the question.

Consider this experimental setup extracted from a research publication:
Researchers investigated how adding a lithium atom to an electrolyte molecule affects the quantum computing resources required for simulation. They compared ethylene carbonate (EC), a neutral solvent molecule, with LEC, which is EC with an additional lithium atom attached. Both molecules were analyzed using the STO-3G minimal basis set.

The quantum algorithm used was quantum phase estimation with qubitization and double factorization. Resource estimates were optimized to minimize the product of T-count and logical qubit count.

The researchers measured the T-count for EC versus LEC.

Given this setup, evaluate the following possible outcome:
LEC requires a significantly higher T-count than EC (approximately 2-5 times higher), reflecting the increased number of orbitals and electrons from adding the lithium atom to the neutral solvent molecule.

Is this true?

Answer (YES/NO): NO